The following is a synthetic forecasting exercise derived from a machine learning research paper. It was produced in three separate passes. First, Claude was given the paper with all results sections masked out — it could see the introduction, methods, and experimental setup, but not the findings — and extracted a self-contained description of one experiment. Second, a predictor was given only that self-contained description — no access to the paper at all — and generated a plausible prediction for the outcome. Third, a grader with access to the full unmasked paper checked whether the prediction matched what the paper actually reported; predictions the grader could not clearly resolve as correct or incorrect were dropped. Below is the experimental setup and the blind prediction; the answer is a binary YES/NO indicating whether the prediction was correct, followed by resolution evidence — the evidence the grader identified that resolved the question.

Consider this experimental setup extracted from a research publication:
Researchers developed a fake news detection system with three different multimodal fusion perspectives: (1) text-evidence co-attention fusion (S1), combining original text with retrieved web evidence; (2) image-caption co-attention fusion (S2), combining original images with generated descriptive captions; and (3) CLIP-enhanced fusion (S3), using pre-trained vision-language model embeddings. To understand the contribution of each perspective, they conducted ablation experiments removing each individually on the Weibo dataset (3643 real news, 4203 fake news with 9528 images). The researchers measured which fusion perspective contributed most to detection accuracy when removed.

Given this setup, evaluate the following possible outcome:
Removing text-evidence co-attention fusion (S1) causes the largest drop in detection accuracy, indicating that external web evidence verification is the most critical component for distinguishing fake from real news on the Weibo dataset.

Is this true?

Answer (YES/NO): NO